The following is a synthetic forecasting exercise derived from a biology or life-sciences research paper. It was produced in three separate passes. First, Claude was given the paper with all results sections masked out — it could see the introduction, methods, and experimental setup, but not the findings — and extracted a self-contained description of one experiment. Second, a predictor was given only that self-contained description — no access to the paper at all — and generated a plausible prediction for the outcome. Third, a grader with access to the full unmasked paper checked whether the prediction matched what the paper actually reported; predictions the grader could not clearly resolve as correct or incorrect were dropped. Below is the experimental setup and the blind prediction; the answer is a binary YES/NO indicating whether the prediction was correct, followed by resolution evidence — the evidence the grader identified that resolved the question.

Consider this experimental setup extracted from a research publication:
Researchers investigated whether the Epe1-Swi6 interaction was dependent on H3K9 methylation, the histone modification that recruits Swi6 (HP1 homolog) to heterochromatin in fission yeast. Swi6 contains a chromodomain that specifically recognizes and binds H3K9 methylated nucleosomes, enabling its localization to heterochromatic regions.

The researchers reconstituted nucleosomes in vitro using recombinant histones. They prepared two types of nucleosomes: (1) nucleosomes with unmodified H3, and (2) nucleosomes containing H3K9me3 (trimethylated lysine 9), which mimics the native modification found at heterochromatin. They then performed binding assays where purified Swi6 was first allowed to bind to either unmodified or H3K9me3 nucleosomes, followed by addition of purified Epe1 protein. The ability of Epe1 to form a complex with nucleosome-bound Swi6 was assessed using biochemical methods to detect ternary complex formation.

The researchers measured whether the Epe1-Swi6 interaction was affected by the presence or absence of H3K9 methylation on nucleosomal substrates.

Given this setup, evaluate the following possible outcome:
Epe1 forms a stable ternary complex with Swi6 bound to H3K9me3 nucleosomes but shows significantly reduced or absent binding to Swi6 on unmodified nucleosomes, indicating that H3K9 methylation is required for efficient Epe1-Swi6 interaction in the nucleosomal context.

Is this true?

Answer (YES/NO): NO